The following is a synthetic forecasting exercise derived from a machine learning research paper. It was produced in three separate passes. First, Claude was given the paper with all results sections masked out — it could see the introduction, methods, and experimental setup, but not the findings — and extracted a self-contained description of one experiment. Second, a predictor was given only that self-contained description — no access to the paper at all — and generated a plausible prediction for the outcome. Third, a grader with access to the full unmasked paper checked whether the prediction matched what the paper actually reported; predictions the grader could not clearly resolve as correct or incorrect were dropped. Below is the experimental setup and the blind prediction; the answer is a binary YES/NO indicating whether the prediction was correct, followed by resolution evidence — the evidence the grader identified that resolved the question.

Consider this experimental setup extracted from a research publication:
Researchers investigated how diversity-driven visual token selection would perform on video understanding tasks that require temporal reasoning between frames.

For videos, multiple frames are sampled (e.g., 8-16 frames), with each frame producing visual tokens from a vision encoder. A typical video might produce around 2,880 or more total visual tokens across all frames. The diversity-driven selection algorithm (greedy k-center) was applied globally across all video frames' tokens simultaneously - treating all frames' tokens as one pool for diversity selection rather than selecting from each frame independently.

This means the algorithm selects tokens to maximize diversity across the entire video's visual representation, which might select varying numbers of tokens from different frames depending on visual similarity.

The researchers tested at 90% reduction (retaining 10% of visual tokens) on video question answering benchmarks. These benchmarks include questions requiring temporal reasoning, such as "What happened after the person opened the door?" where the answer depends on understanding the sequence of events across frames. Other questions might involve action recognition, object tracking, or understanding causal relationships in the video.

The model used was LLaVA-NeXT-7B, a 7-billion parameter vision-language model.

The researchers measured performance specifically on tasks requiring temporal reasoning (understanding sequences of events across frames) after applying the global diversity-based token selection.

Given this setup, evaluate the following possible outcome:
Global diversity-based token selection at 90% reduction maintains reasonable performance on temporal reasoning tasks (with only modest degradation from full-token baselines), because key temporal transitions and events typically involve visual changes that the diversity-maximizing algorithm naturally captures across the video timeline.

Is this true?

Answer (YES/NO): NO